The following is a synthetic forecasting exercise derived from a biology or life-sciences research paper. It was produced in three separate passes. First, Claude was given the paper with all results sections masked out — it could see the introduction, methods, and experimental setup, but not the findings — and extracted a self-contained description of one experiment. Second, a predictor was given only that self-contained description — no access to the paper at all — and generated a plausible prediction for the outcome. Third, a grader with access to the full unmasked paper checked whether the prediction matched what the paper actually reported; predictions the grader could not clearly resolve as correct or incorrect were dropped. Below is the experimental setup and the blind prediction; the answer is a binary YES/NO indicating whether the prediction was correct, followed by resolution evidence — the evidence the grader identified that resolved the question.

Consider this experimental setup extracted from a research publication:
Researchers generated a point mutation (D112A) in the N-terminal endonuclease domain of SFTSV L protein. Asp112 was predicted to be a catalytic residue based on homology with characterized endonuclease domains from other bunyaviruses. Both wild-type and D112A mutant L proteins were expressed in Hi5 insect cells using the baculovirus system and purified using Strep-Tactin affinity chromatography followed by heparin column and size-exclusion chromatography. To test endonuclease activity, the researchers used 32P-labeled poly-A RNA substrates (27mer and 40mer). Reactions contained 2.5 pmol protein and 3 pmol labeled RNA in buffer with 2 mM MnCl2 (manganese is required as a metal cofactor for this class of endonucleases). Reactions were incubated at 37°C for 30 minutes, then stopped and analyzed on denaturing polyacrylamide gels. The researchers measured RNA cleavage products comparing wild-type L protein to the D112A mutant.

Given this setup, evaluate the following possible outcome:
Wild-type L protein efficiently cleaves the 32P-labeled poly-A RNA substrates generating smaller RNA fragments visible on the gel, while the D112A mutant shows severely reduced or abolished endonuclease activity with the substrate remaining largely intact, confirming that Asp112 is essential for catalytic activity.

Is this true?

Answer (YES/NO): NO